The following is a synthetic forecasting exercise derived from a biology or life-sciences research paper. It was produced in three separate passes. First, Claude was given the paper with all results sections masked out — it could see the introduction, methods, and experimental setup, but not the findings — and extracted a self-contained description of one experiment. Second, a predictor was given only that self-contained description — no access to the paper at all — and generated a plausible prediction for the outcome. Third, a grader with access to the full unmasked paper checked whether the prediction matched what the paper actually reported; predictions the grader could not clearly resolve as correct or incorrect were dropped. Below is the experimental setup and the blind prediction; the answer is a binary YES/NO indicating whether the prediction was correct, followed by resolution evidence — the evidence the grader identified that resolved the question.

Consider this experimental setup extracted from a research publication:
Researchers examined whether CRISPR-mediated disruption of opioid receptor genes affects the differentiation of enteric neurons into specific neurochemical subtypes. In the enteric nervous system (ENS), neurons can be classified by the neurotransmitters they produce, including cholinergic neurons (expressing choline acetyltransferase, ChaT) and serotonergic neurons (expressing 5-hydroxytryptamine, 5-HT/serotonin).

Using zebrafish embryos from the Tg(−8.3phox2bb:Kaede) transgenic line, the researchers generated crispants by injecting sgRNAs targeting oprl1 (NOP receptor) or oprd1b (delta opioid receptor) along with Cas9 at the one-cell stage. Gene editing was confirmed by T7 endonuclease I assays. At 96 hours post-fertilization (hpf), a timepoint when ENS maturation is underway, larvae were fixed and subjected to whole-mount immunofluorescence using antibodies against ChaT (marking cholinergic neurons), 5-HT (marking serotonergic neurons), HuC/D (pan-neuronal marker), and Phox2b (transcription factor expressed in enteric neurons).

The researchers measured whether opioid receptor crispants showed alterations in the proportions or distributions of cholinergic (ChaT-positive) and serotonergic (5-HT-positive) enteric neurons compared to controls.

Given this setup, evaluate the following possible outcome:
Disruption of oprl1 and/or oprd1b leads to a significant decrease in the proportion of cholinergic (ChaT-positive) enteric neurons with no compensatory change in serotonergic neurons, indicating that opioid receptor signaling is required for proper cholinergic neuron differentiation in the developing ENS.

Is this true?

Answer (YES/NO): NO